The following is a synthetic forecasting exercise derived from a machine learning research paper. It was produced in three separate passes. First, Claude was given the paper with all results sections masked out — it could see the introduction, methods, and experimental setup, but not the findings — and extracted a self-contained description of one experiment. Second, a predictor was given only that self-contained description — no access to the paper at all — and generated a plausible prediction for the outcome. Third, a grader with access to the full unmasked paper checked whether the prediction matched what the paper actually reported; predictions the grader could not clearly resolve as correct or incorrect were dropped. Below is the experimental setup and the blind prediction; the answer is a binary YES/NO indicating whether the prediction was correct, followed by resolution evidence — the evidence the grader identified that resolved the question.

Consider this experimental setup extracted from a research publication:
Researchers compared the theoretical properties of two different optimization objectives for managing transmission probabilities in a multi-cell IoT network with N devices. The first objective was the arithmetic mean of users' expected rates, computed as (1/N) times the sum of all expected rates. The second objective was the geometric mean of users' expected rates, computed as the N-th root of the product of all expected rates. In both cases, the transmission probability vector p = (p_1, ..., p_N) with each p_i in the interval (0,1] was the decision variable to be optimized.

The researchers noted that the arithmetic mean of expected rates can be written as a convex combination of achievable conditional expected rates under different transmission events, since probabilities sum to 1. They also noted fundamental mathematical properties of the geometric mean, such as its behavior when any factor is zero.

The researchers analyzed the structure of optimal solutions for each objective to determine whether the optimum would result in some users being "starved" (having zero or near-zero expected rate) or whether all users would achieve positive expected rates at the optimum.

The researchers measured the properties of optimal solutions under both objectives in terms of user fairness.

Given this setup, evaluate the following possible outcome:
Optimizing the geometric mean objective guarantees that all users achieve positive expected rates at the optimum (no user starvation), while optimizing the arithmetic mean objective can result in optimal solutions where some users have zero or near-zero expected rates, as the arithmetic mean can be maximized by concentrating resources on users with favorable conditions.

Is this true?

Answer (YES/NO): YES